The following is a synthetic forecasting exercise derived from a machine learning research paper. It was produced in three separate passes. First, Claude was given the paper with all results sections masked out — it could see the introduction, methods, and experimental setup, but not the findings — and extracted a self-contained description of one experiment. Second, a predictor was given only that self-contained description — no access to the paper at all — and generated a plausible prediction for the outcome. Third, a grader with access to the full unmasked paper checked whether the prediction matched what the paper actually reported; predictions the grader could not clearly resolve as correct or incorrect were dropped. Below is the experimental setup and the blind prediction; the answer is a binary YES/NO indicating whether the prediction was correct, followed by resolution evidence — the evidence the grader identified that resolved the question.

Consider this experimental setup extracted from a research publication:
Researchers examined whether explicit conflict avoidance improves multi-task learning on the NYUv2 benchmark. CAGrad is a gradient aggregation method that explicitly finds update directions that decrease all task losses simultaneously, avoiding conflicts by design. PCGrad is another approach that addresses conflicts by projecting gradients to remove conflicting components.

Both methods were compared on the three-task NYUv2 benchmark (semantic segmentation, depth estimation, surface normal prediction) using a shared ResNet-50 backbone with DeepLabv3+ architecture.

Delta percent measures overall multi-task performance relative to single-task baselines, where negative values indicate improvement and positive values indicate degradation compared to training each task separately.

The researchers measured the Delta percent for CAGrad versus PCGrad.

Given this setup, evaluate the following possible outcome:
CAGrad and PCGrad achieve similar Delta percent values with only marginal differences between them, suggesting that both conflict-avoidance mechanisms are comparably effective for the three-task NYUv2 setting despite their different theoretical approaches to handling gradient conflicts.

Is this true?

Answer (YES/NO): NO